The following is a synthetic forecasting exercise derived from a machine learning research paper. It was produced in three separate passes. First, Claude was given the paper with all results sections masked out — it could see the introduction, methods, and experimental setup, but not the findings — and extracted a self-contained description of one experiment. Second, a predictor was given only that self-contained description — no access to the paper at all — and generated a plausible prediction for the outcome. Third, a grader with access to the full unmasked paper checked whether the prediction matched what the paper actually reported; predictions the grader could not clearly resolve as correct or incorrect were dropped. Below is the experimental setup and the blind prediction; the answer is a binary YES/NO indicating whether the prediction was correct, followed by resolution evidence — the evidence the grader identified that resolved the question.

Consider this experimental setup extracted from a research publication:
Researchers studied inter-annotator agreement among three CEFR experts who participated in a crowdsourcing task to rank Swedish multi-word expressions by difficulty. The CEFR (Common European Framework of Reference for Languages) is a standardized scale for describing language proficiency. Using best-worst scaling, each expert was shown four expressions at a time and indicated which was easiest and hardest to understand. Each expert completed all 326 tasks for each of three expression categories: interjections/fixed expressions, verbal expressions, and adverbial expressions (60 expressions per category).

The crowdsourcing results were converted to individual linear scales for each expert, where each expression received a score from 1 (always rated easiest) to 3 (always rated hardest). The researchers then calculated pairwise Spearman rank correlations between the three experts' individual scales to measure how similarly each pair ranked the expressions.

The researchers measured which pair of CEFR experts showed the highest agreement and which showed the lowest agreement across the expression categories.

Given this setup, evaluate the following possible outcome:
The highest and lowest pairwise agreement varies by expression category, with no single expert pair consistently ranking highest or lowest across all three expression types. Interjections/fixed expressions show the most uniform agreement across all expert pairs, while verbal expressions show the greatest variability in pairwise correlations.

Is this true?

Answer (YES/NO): NO